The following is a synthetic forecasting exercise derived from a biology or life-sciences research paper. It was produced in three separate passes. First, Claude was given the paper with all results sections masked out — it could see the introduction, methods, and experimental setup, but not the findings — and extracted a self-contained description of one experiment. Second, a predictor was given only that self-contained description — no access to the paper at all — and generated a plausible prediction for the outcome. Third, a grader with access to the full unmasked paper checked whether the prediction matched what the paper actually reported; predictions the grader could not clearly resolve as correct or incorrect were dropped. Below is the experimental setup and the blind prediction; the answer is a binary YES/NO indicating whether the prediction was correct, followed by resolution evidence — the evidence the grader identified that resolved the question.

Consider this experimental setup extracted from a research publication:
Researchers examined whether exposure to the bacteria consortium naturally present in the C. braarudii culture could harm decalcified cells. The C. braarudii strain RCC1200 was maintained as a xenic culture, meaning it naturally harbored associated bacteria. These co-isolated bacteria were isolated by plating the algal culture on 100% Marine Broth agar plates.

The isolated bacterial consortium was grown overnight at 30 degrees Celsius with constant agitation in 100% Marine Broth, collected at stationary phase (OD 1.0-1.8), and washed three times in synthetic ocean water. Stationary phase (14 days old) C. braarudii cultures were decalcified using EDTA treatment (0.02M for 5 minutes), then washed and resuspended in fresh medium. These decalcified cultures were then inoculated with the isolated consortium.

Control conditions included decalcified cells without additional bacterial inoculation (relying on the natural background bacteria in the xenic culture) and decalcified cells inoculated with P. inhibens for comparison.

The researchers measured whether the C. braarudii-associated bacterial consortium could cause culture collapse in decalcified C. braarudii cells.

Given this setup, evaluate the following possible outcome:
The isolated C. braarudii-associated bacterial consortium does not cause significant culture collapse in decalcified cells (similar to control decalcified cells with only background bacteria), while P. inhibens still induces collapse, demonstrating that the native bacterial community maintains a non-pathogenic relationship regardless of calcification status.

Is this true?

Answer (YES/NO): YES